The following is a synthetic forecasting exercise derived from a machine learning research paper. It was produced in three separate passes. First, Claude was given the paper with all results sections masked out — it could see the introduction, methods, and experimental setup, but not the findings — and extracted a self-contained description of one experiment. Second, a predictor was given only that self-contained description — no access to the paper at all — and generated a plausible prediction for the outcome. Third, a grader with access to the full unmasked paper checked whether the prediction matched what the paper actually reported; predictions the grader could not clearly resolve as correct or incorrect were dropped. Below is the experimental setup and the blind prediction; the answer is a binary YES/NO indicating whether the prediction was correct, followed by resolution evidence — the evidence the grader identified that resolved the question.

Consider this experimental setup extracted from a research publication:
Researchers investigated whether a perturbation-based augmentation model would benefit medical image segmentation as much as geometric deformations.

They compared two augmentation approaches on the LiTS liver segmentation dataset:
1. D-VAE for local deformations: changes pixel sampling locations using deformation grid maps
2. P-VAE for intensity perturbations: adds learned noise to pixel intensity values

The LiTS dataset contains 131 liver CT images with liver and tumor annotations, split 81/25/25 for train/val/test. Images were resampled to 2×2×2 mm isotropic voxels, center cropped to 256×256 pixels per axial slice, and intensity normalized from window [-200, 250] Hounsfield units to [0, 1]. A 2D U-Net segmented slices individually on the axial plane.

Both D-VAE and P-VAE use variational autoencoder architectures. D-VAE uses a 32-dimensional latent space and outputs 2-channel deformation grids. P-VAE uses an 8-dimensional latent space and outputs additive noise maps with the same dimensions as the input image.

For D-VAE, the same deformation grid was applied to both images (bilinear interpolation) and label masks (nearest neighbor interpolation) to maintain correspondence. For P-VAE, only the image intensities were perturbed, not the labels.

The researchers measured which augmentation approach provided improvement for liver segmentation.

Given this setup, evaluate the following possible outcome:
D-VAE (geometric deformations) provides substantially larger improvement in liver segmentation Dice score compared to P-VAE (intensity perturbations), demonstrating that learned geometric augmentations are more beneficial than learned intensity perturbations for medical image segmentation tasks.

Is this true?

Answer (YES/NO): YES